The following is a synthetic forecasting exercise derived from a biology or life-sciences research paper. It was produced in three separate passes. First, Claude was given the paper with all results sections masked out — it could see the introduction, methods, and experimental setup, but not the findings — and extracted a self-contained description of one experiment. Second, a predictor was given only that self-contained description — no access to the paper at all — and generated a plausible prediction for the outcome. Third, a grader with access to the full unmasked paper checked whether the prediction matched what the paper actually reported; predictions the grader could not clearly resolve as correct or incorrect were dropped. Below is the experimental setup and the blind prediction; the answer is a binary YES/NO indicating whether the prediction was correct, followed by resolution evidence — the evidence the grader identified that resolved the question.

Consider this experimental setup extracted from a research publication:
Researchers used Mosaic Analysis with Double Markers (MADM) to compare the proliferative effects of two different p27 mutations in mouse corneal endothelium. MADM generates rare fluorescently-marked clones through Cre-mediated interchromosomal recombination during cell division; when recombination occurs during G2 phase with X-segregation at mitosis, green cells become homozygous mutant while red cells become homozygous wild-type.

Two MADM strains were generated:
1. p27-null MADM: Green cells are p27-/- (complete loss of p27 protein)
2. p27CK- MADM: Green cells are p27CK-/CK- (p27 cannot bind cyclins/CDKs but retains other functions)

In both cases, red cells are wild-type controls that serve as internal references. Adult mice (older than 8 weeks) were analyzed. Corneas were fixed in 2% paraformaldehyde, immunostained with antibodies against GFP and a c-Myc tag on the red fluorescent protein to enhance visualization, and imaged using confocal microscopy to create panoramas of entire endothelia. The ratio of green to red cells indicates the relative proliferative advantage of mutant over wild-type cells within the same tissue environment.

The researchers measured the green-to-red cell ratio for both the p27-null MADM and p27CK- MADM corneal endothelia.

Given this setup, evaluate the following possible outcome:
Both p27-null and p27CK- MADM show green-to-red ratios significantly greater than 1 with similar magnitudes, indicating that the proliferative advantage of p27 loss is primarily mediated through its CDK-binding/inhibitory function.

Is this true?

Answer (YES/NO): NO